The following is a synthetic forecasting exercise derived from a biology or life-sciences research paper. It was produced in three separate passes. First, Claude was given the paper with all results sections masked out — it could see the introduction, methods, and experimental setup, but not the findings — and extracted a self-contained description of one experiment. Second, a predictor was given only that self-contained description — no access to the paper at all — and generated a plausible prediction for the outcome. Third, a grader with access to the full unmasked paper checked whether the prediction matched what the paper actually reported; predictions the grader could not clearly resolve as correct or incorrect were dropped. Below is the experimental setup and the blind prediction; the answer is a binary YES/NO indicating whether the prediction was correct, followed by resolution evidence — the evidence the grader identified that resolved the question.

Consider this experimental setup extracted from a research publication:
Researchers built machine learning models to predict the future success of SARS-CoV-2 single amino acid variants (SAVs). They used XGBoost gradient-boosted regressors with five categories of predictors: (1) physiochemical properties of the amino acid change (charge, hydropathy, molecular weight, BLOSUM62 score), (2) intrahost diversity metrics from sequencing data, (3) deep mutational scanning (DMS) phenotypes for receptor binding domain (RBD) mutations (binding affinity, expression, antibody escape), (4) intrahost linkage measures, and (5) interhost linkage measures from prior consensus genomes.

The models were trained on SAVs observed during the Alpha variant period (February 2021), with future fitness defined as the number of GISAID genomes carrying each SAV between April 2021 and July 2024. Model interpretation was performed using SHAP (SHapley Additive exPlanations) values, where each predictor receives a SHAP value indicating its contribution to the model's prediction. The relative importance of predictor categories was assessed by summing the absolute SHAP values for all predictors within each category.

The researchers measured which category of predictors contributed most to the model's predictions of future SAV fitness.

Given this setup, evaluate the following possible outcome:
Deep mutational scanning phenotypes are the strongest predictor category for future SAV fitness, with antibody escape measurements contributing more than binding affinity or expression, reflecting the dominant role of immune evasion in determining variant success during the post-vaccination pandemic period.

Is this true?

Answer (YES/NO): NO